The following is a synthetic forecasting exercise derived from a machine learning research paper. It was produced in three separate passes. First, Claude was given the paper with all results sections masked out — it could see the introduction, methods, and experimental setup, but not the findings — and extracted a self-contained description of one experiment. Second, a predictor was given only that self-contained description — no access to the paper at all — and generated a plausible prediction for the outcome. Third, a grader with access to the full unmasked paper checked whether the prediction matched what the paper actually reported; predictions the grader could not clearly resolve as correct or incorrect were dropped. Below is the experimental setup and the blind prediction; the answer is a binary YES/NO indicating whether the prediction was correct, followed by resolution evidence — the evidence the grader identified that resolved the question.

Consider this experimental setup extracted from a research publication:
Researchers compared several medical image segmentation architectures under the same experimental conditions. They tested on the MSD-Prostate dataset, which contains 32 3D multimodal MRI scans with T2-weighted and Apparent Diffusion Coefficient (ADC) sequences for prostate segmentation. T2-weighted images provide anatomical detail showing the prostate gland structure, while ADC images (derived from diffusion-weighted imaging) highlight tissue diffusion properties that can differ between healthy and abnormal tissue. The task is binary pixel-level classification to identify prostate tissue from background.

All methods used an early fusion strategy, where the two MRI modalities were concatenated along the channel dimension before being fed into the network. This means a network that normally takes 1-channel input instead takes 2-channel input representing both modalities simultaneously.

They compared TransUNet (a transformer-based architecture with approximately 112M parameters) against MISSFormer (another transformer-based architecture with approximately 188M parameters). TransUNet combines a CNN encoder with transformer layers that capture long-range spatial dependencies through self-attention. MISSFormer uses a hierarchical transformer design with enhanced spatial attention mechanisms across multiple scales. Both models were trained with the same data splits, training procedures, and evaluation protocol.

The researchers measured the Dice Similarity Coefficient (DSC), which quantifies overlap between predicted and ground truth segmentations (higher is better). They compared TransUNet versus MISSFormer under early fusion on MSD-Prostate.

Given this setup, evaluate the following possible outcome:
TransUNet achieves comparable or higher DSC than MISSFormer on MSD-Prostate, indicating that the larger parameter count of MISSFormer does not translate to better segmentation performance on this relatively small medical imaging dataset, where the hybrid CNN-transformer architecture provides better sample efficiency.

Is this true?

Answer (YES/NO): YES